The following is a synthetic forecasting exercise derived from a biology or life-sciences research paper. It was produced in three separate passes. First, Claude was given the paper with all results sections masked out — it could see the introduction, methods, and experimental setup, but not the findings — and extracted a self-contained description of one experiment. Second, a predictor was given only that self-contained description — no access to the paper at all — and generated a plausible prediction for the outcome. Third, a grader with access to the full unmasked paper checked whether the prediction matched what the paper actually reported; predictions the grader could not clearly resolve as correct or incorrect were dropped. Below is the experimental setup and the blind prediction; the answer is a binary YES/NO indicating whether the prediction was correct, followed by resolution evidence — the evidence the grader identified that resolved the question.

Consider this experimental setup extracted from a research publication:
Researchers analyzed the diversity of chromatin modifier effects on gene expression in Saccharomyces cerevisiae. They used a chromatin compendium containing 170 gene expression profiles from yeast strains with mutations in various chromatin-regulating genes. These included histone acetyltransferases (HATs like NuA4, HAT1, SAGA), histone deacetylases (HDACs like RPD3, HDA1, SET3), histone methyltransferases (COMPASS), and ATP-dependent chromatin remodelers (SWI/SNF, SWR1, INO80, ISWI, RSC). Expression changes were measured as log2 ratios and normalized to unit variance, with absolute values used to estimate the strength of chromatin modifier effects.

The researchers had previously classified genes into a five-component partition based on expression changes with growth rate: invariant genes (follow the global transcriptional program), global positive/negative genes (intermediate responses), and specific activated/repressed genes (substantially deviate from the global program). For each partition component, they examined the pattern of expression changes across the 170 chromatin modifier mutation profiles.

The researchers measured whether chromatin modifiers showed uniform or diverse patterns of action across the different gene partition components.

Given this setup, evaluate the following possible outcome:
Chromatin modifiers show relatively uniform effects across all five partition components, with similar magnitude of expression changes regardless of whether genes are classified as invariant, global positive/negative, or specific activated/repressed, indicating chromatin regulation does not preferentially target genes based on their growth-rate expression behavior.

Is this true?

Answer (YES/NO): NO